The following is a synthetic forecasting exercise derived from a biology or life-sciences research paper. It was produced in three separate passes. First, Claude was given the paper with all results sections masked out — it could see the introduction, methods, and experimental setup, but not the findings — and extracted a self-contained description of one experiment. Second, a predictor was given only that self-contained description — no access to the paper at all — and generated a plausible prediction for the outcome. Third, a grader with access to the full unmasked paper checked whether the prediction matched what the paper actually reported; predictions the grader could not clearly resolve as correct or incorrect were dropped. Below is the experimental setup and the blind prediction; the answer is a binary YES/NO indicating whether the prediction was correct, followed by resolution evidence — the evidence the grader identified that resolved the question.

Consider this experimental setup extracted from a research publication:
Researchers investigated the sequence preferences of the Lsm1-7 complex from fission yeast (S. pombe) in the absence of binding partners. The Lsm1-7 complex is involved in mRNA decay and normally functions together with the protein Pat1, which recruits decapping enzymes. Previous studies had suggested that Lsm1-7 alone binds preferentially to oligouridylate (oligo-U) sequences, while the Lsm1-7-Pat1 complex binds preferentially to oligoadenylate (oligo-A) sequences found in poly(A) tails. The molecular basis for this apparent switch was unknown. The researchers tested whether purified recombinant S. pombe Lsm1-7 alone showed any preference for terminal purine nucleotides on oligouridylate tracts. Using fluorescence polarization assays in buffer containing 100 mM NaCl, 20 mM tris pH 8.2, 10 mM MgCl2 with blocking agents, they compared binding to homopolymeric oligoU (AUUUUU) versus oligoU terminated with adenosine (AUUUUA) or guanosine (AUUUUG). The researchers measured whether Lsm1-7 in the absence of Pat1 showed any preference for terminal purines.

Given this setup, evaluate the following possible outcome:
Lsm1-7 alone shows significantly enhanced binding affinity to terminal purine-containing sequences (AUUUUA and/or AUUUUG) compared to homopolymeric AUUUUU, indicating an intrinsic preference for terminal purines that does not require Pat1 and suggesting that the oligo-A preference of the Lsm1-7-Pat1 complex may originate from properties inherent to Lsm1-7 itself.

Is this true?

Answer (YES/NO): YES